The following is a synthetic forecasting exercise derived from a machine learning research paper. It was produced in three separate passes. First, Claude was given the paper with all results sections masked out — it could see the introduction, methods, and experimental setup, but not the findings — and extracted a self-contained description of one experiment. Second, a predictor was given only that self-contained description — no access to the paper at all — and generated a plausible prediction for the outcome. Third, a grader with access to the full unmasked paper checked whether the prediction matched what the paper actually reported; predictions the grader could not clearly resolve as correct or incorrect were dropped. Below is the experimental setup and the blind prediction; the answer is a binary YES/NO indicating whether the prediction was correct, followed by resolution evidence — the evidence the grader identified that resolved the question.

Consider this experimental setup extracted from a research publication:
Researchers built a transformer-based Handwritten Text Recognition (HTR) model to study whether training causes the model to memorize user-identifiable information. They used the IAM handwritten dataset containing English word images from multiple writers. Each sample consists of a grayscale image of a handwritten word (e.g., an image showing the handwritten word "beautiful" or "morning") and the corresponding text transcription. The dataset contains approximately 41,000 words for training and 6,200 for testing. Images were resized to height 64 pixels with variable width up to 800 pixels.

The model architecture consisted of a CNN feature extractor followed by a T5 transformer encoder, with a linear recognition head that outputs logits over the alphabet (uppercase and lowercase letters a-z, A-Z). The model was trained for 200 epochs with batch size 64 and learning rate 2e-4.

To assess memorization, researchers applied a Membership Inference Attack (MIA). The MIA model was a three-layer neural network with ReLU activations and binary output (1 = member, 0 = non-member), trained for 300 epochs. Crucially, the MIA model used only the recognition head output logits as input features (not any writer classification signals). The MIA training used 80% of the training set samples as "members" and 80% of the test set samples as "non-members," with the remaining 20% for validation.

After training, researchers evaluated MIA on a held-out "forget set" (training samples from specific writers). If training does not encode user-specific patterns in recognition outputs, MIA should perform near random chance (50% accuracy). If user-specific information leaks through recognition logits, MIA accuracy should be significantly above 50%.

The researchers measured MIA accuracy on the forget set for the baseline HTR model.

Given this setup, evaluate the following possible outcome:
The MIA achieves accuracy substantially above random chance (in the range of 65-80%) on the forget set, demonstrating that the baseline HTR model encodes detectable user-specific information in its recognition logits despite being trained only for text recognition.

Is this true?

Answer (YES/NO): YES